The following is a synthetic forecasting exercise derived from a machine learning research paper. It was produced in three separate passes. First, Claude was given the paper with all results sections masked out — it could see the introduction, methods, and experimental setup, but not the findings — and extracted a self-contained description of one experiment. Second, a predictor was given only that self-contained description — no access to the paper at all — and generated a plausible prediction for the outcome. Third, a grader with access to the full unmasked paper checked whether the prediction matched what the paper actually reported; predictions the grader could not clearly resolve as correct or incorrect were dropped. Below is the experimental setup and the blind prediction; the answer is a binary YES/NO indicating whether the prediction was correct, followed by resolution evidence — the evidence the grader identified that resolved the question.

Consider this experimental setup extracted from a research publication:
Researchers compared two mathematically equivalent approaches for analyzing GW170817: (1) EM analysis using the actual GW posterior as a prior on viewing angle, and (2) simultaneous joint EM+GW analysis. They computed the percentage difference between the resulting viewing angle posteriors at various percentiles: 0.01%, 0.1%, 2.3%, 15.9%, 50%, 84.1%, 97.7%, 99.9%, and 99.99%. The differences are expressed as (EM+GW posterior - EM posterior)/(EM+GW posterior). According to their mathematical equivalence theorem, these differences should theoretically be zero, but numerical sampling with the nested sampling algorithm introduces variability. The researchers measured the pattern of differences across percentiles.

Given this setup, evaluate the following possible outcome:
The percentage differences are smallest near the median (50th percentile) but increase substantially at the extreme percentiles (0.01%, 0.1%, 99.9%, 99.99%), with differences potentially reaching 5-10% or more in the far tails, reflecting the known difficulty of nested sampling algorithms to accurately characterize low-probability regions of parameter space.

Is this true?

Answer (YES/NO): NO